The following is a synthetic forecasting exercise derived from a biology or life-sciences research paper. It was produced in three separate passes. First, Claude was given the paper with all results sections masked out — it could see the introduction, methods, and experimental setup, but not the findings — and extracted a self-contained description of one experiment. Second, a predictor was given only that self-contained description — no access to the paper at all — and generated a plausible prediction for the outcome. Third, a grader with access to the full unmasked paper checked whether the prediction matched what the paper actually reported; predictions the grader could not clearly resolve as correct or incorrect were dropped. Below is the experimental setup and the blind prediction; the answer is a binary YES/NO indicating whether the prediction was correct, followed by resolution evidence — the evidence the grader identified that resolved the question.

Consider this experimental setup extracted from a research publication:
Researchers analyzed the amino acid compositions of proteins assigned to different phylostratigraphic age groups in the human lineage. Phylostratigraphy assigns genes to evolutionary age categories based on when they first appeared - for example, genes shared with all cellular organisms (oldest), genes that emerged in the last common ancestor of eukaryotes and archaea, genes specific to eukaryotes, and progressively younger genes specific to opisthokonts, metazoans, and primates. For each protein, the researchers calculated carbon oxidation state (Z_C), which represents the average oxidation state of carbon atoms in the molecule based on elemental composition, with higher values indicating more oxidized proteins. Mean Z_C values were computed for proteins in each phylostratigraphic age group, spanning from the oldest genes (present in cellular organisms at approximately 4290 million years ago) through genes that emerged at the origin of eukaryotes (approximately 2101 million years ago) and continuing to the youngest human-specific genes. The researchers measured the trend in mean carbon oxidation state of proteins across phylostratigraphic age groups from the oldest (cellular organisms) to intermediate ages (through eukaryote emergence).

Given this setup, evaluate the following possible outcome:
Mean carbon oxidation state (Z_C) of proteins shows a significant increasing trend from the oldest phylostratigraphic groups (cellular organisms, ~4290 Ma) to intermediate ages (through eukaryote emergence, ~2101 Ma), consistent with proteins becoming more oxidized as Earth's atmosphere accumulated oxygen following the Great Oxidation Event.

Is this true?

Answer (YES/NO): YES